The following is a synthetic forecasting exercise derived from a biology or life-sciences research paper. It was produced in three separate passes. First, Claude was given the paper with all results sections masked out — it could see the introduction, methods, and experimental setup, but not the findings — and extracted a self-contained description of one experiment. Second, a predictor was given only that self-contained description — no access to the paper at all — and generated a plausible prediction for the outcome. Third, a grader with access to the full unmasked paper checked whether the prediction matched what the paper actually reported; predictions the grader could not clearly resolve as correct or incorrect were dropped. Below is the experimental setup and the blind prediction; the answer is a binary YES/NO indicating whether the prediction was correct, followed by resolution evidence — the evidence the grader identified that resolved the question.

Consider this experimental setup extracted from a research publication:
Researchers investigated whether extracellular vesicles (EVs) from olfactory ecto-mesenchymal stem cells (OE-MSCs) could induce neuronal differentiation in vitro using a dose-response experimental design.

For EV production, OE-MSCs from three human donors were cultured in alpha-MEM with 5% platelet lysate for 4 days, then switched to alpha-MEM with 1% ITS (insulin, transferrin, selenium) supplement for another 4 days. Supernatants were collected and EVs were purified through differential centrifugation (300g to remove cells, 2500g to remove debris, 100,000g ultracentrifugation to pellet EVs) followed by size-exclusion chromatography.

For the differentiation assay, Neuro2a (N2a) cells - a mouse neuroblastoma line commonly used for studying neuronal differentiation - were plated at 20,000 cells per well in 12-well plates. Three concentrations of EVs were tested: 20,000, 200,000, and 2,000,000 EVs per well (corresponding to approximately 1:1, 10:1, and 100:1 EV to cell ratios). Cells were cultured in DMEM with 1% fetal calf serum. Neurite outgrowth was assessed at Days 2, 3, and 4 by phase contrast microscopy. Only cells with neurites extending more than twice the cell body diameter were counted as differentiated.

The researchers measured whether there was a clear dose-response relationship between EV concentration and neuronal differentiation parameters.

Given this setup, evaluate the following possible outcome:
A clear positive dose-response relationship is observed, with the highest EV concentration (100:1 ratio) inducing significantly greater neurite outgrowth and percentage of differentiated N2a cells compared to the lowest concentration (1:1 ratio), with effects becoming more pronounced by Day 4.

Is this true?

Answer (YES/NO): NO